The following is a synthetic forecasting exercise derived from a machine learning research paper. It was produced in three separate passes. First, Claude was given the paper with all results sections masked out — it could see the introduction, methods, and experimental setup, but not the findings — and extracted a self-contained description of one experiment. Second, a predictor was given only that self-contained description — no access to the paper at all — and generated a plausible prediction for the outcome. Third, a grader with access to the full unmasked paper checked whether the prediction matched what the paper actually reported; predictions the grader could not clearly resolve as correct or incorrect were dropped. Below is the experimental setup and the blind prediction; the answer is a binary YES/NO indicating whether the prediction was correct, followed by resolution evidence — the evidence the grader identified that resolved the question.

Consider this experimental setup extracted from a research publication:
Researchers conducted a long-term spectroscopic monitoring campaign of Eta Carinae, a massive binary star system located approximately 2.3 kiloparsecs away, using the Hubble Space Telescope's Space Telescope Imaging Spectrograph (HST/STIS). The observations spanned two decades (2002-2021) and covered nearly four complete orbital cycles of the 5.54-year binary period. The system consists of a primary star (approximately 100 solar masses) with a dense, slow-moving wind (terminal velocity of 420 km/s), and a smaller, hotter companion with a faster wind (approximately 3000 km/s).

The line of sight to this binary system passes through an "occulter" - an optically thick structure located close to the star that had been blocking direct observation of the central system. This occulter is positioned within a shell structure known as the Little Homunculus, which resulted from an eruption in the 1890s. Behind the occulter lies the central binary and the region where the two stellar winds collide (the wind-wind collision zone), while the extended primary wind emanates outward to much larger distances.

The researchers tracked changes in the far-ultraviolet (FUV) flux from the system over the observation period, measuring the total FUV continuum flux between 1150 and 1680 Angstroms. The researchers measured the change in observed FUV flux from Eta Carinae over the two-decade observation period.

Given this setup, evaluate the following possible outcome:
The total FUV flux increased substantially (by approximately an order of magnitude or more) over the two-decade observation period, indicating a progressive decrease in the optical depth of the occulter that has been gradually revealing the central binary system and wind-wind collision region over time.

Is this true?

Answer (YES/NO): YES